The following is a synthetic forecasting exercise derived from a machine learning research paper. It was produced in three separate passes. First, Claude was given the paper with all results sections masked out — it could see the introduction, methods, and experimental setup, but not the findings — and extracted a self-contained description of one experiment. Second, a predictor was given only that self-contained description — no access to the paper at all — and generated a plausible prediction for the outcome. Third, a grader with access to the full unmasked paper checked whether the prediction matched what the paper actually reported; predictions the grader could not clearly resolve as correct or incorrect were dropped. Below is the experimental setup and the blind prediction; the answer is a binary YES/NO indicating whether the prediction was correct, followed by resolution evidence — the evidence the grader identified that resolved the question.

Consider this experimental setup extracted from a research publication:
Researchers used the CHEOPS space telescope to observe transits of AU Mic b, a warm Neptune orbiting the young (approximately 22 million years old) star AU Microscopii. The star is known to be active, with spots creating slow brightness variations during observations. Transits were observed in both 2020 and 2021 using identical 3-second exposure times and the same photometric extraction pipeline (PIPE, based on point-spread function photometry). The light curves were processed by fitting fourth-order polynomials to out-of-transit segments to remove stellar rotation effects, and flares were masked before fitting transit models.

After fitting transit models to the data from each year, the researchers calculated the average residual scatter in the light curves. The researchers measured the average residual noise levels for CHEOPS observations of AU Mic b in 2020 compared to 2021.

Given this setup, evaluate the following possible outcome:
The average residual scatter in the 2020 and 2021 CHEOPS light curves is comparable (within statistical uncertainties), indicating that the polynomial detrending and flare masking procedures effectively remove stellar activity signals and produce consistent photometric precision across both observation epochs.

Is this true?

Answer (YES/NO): NO